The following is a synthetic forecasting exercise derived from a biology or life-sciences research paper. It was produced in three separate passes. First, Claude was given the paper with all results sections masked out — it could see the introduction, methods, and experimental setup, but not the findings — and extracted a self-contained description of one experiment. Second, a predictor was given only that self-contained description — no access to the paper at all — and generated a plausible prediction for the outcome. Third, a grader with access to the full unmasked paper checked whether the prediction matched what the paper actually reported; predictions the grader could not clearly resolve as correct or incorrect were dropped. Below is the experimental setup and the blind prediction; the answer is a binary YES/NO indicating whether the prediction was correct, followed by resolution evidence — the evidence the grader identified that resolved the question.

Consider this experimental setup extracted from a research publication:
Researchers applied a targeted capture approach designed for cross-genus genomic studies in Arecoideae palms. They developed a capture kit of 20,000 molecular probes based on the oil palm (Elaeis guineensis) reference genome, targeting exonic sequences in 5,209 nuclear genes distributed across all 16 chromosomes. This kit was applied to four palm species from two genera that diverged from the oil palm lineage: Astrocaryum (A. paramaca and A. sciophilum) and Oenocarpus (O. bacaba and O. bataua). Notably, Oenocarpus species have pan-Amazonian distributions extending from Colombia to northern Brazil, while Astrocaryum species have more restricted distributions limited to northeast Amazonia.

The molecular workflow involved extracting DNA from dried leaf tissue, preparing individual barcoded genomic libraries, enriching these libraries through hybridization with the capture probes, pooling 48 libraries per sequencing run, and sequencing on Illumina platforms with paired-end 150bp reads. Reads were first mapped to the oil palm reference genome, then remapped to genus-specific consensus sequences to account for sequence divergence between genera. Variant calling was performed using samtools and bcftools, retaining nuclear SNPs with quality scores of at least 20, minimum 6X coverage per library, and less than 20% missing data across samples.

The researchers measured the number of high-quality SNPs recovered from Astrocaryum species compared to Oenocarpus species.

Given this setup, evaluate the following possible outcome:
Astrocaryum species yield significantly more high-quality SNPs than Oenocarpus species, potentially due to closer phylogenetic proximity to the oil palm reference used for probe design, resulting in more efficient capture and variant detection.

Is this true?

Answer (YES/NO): YES